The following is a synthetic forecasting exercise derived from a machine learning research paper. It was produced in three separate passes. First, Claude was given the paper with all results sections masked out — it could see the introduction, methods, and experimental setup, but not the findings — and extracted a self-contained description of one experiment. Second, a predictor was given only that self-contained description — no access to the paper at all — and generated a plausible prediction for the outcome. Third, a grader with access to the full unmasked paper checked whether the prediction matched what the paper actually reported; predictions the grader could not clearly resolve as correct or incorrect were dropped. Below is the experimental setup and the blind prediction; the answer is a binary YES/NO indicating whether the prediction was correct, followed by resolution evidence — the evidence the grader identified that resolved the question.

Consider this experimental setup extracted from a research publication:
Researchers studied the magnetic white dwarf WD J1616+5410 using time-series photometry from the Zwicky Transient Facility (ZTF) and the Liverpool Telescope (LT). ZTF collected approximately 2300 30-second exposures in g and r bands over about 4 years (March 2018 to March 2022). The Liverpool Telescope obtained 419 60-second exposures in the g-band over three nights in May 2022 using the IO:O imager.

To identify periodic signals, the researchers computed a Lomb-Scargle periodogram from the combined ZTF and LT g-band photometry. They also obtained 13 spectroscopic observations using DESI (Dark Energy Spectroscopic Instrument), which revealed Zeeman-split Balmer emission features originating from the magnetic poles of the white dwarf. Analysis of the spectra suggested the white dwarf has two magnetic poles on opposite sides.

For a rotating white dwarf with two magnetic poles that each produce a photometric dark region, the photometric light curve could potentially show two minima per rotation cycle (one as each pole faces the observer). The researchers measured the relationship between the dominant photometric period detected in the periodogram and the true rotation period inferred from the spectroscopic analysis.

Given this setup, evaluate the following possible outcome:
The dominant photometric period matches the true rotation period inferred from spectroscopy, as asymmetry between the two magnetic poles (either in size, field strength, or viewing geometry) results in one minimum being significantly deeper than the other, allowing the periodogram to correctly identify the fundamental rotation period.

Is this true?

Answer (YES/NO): NO